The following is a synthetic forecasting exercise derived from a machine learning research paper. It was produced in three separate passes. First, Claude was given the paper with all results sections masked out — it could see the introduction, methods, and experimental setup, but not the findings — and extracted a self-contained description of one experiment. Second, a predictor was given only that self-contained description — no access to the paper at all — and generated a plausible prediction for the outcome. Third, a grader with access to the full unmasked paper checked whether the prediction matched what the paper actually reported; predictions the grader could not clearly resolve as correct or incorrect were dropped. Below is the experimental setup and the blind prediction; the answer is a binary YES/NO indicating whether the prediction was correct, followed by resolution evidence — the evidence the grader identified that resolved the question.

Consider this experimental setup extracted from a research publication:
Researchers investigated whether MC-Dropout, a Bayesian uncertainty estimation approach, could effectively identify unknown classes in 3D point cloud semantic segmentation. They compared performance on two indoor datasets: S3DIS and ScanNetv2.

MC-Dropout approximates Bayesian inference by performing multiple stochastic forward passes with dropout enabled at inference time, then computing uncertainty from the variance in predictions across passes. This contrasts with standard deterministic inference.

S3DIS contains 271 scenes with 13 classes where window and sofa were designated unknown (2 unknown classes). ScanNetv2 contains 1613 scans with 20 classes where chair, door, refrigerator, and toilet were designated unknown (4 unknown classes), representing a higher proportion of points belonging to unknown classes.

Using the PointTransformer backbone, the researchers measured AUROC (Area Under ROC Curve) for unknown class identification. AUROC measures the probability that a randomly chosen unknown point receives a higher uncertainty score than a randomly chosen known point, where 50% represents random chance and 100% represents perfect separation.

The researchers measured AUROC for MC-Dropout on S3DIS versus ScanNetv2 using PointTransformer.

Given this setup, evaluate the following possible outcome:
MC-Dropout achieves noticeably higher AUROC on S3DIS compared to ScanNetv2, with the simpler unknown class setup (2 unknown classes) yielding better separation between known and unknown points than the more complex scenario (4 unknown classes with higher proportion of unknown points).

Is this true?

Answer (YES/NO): YES